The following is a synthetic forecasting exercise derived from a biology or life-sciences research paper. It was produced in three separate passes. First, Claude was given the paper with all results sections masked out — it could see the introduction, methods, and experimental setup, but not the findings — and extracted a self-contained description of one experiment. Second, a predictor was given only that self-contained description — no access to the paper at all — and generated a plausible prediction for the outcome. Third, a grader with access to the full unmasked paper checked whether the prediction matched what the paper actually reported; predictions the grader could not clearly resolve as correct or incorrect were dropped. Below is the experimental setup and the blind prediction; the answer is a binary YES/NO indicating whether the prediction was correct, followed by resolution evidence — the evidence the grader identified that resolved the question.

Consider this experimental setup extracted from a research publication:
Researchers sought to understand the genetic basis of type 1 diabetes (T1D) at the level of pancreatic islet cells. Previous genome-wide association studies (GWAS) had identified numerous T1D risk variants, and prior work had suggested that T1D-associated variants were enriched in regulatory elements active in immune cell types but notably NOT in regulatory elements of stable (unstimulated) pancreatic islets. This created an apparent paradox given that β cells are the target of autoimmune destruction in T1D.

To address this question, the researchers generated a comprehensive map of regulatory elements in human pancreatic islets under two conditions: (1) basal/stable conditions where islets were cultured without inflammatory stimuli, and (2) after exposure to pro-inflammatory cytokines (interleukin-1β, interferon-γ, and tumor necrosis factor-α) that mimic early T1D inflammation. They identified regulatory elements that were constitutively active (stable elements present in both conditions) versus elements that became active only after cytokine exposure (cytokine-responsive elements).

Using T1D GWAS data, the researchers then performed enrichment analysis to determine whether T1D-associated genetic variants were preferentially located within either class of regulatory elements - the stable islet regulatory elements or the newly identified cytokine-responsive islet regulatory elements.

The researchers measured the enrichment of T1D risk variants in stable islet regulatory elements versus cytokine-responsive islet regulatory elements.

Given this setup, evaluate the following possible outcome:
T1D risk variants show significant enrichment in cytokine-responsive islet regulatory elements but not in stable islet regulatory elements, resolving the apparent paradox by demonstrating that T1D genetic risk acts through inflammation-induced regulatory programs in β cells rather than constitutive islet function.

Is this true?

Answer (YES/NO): YES